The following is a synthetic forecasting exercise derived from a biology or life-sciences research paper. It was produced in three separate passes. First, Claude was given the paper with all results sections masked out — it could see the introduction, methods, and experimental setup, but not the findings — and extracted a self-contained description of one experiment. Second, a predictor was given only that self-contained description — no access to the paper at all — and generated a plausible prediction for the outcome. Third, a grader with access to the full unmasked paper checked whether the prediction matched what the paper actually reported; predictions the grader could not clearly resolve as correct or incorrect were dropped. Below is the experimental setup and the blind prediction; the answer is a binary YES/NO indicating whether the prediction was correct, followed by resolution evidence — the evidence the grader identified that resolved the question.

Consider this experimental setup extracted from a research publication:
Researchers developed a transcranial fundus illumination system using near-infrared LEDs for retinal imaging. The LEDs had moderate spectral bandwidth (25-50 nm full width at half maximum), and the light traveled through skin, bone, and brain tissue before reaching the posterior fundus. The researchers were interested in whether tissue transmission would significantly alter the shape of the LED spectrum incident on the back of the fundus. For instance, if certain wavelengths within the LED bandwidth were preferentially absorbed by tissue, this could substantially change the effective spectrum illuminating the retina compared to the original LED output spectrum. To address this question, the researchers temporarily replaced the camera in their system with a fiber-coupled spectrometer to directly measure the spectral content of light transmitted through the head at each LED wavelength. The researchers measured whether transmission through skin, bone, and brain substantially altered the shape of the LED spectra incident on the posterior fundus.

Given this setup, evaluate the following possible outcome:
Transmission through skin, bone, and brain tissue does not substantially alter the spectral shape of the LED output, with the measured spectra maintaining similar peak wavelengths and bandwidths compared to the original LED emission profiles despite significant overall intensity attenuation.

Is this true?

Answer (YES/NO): YES